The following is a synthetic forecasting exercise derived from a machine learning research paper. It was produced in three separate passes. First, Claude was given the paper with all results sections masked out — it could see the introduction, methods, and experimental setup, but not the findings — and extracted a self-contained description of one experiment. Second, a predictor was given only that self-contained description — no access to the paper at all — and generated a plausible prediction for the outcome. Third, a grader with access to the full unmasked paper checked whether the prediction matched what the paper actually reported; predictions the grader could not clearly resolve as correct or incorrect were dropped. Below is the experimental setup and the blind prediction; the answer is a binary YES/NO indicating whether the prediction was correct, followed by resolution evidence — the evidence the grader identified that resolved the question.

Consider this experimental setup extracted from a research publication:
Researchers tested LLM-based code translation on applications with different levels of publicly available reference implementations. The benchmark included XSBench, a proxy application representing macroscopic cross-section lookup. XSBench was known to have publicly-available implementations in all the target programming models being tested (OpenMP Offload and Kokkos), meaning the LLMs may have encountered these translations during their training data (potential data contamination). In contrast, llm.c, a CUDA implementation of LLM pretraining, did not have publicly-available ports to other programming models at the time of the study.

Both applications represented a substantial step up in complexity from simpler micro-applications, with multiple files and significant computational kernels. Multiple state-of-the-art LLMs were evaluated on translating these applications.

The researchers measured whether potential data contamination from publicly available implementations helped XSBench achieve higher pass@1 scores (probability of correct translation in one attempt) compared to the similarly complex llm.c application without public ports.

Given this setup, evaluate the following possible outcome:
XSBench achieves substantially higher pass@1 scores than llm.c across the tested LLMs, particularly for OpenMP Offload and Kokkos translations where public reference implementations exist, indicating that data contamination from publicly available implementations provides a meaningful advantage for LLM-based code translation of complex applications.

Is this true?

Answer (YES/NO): NO